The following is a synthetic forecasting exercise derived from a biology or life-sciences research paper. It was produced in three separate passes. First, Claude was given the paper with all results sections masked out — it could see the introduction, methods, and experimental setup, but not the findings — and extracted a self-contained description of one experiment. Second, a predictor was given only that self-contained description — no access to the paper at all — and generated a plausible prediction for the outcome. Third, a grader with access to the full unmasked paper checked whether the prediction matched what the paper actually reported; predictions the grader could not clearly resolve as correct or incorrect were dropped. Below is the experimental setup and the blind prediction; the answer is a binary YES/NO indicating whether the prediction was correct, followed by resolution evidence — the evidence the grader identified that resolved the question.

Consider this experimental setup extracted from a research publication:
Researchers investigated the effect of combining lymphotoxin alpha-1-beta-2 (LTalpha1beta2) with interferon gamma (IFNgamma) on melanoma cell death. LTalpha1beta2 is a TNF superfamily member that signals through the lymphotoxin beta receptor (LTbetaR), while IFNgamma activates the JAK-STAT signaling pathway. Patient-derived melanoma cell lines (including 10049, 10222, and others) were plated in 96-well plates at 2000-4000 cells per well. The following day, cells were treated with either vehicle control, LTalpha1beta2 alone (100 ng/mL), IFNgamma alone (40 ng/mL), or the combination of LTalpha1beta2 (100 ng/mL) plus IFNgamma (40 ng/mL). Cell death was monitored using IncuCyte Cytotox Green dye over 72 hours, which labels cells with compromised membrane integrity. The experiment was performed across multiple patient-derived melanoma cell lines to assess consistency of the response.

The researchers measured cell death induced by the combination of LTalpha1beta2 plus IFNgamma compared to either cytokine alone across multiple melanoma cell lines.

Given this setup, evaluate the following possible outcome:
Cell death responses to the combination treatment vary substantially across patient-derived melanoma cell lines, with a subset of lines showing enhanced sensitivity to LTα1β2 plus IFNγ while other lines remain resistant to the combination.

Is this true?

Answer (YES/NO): YES